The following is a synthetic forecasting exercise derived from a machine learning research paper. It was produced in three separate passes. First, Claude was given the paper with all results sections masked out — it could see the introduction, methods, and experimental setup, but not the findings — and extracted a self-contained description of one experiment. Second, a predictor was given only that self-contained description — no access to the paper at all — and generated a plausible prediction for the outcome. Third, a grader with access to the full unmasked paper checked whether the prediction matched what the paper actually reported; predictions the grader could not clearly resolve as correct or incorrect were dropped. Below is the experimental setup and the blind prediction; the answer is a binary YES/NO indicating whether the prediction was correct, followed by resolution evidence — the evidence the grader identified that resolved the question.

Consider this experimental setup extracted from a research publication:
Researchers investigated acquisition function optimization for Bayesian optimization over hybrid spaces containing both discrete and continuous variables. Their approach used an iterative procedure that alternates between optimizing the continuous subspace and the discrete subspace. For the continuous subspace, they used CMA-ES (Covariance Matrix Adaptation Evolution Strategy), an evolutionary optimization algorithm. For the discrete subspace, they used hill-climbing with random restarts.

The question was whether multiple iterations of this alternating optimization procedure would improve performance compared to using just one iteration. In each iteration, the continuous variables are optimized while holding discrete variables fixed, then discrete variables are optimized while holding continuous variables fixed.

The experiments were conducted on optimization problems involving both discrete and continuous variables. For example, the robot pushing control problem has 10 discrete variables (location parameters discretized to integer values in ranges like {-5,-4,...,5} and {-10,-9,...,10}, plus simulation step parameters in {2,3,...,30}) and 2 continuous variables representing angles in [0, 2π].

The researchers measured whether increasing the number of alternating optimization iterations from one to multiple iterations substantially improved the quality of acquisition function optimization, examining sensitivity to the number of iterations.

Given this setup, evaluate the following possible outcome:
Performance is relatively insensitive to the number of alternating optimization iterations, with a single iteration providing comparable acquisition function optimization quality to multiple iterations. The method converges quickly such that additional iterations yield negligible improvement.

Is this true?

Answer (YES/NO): YES